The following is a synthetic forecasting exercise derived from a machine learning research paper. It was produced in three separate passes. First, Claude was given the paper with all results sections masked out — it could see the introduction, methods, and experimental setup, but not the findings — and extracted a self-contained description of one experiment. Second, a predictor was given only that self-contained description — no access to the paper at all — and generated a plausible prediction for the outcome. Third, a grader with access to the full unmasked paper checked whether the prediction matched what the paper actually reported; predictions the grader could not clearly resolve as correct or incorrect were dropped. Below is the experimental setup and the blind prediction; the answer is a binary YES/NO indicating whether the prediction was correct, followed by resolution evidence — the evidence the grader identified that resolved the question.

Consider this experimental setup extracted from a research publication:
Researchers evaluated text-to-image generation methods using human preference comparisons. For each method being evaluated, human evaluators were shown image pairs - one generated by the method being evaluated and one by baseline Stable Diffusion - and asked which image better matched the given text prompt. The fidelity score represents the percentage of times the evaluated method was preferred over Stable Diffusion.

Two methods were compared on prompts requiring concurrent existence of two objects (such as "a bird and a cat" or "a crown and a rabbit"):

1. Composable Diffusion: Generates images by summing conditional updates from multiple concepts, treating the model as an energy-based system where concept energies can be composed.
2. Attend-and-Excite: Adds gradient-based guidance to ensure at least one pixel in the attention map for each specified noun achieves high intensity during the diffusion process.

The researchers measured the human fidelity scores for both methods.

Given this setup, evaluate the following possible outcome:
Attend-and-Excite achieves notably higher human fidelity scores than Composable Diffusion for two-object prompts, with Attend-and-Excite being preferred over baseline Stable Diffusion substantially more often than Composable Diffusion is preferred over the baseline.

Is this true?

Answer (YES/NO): YES